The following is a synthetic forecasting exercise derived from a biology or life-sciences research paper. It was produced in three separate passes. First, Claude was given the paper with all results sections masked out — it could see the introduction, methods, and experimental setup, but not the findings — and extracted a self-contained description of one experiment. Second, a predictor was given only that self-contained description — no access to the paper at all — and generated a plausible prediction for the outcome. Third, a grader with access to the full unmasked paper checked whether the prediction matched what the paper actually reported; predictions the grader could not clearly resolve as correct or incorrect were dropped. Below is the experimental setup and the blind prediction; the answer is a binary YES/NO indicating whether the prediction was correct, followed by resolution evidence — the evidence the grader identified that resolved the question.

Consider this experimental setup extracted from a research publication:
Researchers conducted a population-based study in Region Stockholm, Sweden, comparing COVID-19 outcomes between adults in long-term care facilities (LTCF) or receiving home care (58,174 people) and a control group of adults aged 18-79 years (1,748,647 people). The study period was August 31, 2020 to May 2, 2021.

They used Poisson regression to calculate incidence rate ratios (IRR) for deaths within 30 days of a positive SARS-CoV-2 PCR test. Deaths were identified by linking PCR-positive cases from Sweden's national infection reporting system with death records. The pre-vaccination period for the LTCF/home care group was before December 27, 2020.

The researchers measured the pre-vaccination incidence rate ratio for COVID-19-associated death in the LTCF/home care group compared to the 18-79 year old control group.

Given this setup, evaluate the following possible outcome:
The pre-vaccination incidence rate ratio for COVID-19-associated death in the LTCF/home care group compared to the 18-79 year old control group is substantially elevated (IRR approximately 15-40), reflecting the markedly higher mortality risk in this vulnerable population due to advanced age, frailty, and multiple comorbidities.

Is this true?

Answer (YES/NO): NO